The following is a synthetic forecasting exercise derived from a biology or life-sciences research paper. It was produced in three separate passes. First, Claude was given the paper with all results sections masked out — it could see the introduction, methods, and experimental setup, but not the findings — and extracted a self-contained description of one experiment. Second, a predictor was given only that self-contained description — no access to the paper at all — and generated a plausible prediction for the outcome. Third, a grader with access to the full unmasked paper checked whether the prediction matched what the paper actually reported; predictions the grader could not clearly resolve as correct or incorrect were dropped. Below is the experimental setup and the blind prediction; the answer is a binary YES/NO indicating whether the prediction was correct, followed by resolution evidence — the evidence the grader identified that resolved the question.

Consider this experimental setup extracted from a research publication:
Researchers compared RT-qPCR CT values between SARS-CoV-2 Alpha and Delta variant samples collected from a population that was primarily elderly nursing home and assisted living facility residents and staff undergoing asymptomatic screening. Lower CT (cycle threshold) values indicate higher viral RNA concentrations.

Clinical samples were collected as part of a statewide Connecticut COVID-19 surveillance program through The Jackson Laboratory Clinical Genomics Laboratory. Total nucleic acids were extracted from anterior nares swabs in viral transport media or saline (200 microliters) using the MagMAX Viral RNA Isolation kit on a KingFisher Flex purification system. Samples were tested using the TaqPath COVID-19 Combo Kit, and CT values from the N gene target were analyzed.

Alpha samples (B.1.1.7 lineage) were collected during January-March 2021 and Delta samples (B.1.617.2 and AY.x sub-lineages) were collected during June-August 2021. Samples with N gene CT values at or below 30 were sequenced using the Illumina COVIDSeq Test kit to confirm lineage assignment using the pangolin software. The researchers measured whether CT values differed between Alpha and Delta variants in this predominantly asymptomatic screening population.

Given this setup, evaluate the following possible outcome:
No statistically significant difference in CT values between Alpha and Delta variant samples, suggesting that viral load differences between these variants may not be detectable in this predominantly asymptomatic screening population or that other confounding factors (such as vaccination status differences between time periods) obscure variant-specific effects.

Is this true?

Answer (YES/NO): NO